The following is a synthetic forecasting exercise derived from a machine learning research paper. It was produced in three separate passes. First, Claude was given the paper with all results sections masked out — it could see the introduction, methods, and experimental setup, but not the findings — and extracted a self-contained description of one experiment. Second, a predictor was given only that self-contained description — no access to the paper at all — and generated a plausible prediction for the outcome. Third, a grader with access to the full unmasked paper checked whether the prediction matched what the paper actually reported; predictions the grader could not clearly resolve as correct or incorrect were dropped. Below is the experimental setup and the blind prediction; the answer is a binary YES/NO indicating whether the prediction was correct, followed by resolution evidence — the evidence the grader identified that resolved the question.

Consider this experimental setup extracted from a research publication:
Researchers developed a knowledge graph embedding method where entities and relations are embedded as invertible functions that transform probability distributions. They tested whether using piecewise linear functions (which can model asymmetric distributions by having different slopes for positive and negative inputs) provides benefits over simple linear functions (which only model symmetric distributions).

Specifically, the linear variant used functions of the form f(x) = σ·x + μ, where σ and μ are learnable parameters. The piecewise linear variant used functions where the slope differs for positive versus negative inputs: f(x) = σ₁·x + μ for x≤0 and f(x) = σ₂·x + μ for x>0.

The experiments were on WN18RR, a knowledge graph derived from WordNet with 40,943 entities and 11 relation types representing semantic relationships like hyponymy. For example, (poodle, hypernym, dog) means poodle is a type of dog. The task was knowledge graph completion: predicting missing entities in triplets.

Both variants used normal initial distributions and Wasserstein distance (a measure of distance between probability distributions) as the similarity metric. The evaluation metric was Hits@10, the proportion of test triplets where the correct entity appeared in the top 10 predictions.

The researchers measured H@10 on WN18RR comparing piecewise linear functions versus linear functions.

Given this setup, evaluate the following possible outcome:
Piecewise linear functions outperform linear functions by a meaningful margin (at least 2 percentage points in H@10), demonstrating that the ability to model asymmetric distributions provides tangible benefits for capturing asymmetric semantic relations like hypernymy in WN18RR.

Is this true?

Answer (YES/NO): NO